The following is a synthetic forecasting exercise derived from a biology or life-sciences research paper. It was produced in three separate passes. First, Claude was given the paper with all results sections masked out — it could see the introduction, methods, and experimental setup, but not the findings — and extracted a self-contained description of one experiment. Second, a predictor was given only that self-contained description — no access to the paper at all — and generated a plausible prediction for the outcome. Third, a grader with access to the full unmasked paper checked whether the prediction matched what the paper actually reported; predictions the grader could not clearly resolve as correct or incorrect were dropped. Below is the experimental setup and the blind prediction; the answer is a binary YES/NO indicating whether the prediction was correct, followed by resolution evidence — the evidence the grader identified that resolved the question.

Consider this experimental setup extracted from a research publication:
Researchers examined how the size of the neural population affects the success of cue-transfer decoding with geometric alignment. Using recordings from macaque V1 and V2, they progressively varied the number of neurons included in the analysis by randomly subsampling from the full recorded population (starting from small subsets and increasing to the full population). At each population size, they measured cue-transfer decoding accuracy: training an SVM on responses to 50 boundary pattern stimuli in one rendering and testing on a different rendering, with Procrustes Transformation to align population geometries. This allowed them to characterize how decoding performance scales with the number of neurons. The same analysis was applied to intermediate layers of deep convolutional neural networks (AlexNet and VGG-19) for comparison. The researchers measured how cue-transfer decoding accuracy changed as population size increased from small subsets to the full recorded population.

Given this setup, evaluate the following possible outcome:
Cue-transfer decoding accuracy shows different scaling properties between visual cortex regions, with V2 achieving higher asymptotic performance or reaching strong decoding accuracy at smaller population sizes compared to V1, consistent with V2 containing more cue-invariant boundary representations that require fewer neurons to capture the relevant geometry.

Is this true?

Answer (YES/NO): NO